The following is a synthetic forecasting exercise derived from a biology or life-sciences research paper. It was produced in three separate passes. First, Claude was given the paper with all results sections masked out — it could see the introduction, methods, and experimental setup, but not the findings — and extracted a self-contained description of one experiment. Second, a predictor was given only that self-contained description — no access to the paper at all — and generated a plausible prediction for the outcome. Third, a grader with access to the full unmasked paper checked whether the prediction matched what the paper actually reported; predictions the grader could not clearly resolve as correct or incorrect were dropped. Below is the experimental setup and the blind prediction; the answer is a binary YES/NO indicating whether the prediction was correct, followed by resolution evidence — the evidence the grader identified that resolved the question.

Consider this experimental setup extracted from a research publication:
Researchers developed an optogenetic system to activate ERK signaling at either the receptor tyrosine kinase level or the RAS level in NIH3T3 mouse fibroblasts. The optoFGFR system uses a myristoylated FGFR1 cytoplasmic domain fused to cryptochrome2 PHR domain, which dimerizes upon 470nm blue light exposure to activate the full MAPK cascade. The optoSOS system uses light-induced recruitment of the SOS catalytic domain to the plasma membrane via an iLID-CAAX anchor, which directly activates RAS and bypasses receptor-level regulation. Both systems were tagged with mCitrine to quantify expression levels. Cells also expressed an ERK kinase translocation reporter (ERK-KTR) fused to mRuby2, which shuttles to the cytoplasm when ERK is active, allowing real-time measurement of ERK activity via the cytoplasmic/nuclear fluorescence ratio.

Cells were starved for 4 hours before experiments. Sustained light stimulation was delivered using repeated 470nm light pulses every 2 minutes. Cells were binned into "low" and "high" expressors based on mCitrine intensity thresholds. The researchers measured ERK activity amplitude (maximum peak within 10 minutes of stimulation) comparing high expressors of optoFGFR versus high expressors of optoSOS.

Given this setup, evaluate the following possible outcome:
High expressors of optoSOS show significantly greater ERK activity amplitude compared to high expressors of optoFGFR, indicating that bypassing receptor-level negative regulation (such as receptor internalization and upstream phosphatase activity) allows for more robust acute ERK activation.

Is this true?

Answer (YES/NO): NO